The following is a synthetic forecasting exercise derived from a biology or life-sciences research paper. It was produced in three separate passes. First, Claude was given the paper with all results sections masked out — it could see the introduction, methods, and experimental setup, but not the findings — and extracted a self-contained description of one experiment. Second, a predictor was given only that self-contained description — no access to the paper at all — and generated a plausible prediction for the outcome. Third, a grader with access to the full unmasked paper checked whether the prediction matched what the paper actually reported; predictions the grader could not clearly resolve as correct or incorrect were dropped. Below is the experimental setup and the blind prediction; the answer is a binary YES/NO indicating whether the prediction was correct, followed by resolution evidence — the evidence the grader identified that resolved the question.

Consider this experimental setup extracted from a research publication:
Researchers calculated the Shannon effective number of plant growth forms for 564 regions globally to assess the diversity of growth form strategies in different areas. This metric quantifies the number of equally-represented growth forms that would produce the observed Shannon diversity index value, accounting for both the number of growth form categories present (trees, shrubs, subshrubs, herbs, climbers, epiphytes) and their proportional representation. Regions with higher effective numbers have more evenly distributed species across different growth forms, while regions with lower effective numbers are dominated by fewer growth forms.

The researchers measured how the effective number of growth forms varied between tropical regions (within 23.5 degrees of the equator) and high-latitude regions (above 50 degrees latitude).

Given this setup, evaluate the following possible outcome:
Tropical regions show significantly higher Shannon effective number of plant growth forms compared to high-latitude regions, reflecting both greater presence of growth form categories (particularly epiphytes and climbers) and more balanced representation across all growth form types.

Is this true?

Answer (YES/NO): YES